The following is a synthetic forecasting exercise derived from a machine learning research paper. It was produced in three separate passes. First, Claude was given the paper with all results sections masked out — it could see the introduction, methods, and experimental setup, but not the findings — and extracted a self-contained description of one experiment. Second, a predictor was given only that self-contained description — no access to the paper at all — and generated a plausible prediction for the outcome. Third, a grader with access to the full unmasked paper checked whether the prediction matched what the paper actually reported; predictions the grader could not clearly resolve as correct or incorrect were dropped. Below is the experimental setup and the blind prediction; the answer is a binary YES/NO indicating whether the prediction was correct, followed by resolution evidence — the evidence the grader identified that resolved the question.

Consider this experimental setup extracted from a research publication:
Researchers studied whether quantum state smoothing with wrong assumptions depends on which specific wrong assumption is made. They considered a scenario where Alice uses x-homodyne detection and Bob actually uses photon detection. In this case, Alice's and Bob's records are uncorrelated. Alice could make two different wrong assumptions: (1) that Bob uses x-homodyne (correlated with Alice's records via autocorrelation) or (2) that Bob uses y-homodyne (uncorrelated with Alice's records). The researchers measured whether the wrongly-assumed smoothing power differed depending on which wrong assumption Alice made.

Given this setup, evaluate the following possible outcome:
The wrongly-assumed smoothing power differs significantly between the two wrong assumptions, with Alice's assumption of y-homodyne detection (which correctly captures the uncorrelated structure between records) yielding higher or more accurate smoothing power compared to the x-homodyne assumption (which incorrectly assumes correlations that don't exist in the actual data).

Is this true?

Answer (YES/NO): YES